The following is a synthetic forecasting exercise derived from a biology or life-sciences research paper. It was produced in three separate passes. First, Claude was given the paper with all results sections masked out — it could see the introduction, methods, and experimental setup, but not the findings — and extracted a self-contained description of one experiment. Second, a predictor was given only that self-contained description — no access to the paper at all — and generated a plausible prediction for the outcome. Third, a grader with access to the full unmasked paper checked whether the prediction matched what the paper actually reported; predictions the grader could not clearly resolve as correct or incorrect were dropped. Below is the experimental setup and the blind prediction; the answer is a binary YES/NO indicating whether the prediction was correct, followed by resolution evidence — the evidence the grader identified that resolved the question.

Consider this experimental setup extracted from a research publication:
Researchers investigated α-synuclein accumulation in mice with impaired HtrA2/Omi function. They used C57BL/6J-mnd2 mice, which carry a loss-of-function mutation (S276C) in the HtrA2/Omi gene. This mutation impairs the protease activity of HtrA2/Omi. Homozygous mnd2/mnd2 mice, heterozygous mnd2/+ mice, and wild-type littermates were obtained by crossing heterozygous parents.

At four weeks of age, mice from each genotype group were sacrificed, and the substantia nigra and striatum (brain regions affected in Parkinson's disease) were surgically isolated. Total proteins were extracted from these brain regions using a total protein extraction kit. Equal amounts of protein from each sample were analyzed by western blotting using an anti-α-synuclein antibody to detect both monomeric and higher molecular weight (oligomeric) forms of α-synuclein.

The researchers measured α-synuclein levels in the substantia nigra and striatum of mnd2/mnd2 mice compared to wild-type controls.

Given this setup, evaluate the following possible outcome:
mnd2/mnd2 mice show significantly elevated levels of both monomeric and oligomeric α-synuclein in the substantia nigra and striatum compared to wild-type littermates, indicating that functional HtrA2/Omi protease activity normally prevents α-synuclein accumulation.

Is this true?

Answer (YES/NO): NO